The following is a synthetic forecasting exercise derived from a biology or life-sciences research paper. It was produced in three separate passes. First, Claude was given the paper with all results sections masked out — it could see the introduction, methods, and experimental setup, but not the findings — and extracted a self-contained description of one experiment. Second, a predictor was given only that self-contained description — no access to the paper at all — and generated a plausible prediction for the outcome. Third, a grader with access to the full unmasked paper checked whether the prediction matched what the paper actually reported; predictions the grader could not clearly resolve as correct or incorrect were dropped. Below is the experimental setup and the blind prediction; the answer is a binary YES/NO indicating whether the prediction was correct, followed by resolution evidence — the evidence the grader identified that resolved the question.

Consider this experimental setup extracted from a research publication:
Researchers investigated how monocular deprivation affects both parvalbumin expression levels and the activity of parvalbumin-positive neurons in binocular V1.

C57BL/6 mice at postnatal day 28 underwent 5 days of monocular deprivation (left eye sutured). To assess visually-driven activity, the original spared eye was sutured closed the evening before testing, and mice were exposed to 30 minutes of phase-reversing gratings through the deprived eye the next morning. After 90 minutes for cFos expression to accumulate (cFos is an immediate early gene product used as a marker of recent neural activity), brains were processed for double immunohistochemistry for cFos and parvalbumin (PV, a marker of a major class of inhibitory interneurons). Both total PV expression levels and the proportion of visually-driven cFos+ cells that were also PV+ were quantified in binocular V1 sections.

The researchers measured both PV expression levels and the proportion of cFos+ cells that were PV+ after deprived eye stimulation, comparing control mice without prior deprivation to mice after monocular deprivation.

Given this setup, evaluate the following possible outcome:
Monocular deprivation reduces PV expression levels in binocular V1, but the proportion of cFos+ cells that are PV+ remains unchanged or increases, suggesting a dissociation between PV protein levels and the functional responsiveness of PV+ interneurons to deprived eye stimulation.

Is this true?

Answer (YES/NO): NO